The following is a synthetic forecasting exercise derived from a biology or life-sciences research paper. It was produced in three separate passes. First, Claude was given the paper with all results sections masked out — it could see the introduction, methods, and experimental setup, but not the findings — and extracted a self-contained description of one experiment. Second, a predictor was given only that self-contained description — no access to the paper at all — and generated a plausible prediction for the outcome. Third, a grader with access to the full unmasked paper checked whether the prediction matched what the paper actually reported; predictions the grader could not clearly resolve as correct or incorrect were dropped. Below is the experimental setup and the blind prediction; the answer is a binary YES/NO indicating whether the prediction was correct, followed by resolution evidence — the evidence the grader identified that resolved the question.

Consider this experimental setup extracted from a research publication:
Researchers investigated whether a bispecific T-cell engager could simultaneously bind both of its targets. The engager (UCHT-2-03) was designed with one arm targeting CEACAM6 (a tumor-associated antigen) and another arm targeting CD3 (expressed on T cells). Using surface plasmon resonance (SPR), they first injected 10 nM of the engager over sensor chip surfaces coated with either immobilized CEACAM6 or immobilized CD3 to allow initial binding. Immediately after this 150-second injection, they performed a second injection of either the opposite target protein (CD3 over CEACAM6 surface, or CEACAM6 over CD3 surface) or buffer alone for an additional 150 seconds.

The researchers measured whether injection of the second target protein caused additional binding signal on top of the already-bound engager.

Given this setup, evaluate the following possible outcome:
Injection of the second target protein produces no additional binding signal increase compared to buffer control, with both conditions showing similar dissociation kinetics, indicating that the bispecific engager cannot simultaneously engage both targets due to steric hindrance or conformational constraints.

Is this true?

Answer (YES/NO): NO